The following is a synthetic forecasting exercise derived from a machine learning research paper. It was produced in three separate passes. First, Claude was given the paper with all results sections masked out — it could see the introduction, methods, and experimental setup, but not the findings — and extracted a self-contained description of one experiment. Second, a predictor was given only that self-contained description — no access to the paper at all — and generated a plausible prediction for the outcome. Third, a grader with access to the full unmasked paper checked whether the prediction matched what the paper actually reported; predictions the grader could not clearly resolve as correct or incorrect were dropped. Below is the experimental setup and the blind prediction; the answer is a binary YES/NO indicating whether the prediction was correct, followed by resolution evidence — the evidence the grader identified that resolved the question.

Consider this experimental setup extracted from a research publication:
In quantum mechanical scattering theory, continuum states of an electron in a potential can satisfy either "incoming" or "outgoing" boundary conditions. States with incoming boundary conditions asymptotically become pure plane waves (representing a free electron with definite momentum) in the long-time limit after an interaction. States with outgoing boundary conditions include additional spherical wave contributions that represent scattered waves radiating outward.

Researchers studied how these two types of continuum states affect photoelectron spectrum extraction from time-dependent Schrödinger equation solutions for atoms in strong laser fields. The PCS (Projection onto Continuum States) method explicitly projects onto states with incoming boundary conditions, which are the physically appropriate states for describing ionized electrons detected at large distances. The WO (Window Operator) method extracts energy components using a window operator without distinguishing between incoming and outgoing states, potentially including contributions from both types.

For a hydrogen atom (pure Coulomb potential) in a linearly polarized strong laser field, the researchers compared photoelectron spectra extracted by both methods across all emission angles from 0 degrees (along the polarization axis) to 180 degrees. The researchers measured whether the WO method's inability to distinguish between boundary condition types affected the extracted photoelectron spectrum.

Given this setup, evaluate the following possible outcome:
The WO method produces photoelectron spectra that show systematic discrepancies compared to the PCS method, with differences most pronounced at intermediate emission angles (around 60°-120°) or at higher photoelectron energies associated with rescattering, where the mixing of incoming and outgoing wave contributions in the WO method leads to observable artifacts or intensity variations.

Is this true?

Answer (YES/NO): YES